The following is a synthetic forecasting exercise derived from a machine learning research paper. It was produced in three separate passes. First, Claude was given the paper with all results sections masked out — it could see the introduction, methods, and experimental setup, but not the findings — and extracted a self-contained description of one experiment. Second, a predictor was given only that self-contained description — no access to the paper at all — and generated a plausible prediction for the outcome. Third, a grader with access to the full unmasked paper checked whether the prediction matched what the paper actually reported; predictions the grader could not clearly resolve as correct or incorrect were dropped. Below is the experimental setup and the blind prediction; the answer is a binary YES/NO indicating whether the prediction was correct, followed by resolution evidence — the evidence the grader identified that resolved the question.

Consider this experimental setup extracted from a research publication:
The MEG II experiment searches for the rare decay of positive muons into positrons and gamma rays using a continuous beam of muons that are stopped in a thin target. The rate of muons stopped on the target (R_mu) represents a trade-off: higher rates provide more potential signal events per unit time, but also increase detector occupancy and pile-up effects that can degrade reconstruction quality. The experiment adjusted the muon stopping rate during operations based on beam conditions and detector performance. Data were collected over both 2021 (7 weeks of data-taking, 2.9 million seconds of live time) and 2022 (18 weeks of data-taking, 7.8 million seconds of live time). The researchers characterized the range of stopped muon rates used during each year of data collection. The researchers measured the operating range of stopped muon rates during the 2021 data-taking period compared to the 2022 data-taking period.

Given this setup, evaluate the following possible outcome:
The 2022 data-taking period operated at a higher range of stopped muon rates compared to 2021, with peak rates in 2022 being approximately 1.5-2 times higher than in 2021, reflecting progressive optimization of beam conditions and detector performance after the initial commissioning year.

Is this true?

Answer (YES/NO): NO